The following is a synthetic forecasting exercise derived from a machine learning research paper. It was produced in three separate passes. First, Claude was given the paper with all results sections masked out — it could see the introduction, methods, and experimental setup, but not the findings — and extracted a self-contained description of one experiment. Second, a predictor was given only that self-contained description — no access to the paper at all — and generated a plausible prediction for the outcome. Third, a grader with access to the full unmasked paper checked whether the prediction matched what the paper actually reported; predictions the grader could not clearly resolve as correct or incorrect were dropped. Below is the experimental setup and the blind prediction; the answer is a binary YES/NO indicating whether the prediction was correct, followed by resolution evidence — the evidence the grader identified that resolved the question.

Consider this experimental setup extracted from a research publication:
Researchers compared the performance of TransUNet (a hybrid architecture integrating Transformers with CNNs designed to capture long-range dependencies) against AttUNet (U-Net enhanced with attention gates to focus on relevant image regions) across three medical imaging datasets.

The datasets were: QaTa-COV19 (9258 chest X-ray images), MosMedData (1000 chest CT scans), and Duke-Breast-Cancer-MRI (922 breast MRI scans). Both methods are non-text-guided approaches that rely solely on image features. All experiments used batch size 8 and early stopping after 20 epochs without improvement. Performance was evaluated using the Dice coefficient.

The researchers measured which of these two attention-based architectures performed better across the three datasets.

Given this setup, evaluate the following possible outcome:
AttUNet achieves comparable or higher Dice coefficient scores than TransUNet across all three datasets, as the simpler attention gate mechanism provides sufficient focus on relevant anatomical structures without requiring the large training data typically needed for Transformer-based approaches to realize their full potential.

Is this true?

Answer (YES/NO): YES